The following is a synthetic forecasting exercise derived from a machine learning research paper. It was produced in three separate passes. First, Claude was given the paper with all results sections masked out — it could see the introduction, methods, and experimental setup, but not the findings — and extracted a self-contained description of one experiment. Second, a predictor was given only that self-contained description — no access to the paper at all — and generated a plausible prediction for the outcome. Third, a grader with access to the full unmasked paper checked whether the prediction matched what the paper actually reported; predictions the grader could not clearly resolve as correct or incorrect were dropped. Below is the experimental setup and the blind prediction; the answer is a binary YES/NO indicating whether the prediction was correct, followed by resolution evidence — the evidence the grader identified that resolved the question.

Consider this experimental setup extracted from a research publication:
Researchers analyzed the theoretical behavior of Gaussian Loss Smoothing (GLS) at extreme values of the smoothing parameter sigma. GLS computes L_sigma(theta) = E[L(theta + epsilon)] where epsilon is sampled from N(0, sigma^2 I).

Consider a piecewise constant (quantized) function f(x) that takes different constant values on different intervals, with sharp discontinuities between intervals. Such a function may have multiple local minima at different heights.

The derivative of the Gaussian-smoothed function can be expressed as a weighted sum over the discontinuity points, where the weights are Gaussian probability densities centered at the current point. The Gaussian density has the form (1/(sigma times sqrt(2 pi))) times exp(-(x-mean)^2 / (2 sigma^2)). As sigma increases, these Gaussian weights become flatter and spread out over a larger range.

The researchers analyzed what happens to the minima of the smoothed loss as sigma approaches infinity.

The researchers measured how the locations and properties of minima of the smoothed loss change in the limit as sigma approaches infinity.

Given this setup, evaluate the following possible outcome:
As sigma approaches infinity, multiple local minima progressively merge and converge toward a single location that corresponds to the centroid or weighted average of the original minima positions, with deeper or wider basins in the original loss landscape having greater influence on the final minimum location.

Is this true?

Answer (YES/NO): NO